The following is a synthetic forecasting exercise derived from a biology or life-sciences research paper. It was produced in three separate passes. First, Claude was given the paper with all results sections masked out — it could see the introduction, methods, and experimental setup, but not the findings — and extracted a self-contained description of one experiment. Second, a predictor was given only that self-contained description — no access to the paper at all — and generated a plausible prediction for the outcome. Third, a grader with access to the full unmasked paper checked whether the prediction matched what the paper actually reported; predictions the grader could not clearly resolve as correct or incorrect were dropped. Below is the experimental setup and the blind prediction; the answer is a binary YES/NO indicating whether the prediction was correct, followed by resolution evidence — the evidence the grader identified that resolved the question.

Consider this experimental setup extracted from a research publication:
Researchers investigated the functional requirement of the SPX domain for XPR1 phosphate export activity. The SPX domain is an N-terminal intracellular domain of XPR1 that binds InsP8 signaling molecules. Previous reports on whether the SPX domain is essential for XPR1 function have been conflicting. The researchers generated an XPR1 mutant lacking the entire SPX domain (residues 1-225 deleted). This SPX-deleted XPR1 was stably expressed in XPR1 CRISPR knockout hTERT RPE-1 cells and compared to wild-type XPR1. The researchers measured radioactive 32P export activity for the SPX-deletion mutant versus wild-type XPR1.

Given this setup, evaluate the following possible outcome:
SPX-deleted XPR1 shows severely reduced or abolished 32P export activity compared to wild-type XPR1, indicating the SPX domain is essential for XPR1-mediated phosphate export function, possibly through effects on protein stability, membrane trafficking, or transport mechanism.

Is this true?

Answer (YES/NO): YES